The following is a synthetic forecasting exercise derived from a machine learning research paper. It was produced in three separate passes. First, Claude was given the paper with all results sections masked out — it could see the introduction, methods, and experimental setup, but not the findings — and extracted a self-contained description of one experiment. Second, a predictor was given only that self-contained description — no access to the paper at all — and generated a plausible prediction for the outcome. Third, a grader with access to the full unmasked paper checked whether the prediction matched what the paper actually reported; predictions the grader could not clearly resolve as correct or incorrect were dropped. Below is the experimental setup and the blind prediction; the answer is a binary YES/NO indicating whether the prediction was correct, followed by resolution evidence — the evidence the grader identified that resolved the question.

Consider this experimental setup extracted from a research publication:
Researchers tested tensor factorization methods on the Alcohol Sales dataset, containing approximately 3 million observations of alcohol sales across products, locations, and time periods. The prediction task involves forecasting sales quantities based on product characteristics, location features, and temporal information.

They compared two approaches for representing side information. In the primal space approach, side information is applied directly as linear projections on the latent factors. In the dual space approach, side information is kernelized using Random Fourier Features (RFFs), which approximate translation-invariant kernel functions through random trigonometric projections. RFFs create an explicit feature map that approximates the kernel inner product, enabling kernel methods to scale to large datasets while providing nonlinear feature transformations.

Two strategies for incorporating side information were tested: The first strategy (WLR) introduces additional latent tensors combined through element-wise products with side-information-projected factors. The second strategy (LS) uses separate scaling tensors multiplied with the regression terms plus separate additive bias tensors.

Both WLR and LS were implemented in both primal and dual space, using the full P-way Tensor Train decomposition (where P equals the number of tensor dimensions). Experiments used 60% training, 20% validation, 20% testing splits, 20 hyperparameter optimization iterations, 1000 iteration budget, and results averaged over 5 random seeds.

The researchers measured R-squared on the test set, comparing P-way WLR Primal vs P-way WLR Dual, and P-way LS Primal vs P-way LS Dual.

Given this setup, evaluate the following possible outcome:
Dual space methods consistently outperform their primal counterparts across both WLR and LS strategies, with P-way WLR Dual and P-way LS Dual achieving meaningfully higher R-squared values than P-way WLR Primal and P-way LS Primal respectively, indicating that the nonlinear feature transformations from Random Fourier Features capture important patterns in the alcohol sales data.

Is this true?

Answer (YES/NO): NO